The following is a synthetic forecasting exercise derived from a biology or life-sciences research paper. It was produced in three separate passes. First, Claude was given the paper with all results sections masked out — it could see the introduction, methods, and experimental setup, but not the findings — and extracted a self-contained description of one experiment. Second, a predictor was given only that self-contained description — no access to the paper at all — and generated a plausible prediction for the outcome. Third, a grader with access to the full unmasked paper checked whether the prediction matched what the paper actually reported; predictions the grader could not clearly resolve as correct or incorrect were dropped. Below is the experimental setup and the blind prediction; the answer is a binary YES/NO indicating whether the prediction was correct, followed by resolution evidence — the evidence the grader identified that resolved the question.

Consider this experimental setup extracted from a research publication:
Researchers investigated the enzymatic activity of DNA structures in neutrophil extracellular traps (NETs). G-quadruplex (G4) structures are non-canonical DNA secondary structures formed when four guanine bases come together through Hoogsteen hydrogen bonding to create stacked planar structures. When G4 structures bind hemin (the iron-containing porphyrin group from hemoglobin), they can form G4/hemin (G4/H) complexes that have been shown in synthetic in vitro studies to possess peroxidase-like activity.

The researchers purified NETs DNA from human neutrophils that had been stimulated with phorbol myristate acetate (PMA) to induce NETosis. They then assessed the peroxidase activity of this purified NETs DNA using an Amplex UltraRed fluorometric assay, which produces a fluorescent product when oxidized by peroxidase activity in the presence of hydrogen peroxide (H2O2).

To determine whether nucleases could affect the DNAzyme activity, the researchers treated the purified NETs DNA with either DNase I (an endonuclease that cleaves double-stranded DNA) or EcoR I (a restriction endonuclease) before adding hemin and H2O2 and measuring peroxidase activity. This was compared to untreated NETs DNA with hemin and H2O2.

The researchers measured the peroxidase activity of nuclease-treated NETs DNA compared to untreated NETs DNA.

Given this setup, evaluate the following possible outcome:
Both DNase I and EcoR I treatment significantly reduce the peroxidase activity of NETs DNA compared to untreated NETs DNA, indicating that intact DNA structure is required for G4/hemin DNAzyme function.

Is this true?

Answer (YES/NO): NO